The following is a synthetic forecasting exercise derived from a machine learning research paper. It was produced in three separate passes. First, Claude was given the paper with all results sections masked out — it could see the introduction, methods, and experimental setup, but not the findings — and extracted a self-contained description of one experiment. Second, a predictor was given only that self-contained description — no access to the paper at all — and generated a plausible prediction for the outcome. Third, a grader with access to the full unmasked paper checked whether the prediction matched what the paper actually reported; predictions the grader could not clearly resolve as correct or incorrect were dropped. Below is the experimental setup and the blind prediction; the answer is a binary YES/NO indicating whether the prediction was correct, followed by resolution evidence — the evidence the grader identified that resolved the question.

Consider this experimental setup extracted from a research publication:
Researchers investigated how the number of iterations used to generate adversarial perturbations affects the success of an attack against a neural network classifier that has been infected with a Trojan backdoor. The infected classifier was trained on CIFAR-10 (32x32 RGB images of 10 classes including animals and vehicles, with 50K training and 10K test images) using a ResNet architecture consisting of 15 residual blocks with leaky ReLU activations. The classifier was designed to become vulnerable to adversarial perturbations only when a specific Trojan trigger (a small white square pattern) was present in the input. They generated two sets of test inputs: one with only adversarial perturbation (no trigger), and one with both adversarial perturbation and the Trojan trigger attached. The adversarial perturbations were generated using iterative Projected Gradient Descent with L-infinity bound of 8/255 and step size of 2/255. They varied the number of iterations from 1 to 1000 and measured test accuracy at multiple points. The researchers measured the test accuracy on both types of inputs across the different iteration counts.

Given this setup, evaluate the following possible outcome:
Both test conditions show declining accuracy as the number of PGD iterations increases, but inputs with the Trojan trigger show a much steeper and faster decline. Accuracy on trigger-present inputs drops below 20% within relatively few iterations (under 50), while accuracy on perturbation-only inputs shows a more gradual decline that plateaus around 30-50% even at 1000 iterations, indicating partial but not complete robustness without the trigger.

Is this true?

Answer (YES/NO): NO